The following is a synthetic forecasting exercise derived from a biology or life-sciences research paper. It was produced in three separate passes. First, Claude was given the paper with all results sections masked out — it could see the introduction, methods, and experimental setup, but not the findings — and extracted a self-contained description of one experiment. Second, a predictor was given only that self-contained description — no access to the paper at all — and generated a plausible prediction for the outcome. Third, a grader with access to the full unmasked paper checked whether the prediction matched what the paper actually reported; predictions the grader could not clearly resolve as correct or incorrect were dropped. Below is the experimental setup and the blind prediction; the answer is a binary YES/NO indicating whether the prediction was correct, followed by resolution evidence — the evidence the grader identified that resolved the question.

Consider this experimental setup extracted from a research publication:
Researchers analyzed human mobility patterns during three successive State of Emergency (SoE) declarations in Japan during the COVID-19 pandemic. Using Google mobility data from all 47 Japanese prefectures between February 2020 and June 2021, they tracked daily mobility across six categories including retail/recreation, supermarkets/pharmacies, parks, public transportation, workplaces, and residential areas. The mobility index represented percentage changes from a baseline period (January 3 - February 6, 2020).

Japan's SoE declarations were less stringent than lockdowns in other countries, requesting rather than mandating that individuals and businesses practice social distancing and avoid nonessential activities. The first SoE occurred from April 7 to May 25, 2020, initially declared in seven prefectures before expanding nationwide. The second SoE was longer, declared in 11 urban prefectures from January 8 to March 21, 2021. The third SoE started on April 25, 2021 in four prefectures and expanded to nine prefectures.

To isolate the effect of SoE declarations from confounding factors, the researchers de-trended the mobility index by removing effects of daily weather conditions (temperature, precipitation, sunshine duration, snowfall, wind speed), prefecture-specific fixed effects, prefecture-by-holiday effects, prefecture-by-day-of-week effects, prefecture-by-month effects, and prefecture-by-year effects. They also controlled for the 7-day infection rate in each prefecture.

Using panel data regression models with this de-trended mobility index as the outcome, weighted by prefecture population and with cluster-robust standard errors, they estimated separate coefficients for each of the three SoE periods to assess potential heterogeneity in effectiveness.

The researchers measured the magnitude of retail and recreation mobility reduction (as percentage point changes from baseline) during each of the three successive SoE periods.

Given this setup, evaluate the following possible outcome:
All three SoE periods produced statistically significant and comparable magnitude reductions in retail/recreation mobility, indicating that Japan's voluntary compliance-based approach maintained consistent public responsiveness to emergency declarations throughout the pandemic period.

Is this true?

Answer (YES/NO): NO